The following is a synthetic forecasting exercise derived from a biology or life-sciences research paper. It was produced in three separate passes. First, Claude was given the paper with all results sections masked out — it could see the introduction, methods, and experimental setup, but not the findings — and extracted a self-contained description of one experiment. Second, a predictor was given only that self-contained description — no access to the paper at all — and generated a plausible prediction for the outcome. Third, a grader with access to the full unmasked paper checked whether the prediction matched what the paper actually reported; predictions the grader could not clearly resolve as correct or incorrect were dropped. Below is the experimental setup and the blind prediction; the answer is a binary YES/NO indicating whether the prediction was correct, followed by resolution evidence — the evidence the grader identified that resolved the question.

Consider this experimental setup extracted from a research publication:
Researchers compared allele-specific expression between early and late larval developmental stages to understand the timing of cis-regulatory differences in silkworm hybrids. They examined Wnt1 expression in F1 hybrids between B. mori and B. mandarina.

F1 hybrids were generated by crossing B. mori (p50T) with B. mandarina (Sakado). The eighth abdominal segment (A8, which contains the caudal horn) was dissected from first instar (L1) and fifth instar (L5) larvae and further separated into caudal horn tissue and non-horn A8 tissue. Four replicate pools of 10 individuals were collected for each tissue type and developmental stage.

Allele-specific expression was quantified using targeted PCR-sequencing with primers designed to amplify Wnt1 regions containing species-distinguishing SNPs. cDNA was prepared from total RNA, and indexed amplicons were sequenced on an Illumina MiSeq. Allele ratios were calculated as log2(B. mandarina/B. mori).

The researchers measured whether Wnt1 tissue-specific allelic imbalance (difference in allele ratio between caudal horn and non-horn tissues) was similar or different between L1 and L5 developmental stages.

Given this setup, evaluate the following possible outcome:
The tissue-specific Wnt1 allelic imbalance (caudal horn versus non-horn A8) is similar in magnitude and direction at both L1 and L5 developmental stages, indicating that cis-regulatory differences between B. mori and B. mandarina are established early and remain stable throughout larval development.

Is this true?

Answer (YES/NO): YES